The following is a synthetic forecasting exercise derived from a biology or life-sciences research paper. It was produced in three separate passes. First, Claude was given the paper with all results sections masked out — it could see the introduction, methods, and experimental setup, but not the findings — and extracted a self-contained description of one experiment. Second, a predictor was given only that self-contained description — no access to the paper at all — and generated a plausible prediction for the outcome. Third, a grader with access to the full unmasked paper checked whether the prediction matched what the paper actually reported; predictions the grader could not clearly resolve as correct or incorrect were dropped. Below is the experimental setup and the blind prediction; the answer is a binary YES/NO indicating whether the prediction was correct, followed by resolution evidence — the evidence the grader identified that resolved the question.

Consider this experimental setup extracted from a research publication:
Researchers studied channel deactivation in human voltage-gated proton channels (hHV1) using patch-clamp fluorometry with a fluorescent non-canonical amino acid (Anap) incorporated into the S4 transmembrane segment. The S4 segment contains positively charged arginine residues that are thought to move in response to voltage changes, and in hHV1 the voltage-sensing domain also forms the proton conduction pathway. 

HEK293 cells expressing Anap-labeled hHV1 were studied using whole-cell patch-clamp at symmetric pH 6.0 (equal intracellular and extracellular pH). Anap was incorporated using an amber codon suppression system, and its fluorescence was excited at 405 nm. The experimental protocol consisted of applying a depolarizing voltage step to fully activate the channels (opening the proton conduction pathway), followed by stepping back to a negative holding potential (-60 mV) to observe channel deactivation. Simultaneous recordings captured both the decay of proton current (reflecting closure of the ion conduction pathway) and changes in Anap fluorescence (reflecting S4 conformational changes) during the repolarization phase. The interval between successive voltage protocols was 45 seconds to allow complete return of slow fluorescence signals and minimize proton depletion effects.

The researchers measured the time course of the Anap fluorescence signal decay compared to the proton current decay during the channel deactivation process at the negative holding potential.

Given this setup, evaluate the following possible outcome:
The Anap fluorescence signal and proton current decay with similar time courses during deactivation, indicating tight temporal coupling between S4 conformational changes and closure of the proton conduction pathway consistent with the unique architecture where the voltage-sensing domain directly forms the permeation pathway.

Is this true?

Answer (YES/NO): NO